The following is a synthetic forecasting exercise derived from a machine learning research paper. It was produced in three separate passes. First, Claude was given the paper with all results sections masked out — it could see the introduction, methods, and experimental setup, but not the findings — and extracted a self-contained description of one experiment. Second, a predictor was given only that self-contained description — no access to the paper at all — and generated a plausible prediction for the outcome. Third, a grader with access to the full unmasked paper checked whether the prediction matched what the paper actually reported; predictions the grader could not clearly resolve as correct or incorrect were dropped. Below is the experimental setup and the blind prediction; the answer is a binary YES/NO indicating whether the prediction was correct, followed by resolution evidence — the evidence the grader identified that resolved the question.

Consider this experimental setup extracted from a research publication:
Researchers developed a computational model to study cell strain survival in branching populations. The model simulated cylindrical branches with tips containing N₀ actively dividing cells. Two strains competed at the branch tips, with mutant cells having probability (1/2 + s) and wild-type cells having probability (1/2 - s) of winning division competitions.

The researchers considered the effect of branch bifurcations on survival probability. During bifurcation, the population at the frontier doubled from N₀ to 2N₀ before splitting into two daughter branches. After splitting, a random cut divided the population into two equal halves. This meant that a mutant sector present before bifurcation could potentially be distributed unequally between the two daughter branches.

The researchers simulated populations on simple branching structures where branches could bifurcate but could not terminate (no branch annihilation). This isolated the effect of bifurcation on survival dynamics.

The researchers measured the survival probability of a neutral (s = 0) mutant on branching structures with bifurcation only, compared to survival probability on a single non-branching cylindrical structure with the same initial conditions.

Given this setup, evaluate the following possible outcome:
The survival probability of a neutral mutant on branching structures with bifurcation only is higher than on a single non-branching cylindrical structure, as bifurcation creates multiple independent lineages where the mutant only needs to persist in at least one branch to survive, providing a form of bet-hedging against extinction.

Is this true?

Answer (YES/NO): NO